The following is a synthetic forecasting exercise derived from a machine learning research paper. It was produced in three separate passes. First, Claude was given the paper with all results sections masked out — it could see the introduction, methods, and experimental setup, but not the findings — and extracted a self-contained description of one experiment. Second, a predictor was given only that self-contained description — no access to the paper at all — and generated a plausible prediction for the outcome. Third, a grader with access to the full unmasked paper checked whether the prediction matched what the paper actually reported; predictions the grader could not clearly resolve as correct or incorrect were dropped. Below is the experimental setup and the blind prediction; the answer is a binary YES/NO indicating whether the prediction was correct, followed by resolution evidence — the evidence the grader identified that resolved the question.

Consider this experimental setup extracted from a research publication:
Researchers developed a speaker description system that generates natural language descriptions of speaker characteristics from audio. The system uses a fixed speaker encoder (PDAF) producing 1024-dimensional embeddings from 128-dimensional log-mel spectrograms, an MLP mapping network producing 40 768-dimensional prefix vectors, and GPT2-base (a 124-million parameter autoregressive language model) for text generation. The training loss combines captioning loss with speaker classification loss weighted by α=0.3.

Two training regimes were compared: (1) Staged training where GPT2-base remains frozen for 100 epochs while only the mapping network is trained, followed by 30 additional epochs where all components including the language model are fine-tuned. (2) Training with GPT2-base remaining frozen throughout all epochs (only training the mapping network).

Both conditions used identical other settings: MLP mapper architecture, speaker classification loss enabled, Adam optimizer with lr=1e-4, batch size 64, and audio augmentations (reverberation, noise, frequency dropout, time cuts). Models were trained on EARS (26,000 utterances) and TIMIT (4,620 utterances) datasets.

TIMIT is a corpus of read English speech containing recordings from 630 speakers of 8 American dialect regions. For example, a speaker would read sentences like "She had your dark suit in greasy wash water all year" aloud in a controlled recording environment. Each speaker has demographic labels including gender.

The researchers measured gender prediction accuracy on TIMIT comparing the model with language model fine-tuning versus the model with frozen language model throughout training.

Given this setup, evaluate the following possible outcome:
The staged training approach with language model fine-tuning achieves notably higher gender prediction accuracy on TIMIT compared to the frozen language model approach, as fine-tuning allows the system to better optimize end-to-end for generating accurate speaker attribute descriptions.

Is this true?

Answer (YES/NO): NO